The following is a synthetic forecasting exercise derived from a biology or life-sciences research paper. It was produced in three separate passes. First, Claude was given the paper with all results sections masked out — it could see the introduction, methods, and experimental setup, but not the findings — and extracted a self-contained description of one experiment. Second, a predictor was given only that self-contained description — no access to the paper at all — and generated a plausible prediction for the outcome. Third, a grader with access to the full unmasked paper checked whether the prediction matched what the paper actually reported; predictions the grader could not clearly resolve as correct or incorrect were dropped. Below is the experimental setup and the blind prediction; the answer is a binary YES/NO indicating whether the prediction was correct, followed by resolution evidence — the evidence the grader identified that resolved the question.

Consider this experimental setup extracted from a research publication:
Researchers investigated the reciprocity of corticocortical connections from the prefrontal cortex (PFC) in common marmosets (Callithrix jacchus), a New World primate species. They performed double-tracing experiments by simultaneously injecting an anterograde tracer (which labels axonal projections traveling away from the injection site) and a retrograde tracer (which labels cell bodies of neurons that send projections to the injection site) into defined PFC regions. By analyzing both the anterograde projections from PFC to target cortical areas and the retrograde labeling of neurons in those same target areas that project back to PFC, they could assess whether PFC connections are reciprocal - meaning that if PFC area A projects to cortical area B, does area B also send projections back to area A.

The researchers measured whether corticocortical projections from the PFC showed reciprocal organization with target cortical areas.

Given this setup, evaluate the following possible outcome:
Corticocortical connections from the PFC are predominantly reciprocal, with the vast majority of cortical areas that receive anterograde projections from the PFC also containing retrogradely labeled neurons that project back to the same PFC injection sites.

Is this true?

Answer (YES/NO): YES